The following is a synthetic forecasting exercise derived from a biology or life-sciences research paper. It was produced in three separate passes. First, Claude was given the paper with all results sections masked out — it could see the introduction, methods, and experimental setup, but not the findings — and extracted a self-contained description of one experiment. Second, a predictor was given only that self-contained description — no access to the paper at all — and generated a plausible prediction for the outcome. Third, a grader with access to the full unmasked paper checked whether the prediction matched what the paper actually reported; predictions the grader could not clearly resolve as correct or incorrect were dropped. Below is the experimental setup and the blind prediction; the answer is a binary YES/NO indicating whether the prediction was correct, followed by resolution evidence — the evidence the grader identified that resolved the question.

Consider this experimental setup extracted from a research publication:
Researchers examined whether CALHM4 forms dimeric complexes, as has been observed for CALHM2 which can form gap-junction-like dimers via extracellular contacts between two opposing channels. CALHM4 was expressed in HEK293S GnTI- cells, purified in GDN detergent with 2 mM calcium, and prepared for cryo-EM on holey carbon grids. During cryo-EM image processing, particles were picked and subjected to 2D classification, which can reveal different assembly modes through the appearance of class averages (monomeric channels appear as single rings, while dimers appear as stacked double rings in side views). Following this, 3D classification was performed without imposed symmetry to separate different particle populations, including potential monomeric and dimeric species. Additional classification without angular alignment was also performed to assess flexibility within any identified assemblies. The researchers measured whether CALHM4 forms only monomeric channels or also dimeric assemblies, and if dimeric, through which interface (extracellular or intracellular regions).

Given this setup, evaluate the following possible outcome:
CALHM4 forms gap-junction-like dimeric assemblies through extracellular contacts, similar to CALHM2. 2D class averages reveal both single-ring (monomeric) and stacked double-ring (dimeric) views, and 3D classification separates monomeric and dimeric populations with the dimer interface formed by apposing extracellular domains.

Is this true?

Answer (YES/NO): NO